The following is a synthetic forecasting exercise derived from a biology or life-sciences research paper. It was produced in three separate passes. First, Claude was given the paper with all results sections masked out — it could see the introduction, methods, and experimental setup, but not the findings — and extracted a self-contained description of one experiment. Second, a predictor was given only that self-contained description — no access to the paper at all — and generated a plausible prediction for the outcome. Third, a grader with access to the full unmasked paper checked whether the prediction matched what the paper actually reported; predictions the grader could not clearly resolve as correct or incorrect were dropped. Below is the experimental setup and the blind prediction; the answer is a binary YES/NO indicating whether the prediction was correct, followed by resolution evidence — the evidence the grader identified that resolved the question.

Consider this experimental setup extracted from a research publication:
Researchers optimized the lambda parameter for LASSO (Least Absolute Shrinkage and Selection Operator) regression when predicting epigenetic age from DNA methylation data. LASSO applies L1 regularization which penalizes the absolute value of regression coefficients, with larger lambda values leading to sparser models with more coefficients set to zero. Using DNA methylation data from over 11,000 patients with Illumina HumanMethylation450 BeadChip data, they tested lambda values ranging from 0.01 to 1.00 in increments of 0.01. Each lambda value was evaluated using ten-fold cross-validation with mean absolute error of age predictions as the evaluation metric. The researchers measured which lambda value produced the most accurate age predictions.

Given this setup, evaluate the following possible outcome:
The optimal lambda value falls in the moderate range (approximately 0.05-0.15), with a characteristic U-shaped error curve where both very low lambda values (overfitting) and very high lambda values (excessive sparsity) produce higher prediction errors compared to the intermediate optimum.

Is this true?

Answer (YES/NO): NO